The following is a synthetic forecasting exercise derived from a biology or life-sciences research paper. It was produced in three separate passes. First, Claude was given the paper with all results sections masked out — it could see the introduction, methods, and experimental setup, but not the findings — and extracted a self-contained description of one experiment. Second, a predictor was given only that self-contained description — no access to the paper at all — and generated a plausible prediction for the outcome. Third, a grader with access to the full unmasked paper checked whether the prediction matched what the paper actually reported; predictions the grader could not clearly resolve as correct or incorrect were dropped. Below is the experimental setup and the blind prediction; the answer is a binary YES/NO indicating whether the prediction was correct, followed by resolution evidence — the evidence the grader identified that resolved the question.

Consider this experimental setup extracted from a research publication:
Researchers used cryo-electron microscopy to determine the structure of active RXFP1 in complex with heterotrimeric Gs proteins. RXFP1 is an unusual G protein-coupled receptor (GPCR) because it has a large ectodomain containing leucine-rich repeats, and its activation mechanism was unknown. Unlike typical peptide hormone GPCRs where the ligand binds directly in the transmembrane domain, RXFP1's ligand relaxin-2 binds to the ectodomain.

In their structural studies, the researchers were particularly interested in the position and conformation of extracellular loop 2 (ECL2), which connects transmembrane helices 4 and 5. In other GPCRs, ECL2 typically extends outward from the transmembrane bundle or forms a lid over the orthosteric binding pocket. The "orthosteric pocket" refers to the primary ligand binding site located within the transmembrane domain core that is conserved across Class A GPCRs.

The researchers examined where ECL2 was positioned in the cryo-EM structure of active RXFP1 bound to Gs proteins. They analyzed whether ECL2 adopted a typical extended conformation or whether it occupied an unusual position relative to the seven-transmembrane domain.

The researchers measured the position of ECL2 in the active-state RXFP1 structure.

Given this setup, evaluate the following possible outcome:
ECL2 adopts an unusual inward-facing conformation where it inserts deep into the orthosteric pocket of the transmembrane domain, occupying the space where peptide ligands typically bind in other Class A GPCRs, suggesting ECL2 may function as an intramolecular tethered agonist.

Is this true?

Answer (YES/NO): YES